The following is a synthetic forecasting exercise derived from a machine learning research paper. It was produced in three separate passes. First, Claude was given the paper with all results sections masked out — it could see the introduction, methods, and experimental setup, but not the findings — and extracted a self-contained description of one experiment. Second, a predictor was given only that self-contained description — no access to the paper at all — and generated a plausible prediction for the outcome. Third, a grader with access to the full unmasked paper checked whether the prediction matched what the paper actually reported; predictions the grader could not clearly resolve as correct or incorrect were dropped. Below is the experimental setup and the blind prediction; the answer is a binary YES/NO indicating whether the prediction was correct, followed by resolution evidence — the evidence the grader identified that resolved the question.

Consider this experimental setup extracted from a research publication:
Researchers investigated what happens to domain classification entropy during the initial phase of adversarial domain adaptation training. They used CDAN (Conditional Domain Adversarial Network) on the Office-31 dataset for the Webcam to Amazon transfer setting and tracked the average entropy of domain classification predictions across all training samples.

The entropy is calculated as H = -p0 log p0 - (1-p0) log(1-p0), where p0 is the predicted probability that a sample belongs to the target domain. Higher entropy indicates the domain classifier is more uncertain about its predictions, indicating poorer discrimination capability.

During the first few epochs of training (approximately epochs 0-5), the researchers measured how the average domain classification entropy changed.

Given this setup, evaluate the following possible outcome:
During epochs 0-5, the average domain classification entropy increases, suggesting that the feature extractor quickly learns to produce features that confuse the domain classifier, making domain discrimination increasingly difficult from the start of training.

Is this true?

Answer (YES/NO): NO